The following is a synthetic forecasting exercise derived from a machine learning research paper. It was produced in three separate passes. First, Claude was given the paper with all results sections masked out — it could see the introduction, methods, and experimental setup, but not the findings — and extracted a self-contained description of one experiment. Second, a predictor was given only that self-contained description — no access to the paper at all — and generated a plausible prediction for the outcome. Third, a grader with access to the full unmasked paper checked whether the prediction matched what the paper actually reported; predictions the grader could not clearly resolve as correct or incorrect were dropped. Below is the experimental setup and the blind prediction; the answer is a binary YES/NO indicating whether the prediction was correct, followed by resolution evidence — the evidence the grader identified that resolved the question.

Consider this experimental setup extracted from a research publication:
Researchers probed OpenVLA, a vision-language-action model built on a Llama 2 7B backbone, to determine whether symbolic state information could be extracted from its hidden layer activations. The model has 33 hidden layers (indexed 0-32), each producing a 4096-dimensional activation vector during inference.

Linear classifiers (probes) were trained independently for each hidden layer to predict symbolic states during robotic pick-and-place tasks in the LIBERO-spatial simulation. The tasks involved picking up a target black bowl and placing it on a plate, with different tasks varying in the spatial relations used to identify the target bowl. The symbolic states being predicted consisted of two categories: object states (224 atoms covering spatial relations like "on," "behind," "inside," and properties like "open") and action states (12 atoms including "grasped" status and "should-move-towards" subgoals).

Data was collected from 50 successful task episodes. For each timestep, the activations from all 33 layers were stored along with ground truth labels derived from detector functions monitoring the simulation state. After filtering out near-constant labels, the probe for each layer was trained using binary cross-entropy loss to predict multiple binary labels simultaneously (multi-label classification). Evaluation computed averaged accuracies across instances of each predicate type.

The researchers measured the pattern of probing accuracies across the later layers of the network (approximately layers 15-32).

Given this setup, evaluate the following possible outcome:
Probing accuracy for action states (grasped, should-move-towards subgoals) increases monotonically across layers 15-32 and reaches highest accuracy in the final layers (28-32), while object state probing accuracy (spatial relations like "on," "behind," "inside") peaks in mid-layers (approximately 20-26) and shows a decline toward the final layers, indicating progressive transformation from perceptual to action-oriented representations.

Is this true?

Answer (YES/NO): NO